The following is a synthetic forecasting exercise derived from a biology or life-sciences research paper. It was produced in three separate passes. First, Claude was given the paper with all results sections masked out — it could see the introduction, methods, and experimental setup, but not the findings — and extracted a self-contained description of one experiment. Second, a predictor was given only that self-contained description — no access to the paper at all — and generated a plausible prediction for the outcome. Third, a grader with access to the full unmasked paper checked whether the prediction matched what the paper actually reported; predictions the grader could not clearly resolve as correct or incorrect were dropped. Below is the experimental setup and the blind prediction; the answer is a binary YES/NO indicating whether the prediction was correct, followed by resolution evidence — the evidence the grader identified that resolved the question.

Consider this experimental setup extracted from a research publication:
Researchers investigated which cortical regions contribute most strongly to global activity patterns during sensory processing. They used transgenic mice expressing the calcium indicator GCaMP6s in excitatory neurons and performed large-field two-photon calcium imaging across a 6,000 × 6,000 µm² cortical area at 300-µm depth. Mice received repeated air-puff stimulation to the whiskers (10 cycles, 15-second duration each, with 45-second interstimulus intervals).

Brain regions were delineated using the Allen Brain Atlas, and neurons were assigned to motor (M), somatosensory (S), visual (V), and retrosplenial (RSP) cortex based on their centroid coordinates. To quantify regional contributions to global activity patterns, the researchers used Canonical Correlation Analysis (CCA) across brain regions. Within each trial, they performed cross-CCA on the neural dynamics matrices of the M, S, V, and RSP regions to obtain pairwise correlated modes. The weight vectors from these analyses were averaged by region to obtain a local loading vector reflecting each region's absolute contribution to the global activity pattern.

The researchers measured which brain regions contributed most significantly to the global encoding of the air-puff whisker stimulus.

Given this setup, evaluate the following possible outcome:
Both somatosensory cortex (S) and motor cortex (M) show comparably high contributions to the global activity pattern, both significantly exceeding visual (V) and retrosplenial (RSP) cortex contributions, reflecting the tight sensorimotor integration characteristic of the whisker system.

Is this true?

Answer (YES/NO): NO